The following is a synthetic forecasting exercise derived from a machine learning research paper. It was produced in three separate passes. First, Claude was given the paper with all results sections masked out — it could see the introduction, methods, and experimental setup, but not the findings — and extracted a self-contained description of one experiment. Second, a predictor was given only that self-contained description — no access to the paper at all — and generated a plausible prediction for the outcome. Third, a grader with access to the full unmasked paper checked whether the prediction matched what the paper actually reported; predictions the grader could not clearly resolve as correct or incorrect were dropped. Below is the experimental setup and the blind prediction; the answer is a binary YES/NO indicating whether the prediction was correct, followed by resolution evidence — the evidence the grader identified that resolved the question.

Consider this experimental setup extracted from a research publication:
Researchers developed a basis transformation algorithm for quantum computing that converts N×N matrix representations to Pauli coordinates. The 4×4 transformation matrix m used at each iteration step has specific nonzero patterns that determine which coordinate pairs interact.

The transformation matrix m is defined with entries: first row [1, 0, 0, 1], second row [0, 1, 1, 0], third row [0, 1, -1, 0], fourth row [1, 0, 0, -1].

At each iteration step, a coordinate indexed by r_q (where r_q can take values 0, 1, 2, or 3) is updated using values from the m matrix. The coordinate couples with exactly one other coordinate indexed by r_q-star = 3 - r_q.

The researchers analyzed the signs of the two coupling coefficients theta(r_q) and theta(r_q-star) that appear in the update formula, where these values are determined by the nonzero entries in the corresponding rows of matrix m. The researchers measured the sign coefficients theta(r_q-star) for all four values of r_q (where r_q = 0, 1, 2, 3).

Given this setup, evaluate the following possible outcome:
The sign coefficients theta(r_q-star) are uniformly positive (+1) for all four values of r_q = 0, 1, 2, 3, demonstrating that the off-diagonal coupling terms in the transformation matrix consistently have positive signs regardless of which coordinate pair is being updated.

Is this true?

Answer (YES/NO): YES